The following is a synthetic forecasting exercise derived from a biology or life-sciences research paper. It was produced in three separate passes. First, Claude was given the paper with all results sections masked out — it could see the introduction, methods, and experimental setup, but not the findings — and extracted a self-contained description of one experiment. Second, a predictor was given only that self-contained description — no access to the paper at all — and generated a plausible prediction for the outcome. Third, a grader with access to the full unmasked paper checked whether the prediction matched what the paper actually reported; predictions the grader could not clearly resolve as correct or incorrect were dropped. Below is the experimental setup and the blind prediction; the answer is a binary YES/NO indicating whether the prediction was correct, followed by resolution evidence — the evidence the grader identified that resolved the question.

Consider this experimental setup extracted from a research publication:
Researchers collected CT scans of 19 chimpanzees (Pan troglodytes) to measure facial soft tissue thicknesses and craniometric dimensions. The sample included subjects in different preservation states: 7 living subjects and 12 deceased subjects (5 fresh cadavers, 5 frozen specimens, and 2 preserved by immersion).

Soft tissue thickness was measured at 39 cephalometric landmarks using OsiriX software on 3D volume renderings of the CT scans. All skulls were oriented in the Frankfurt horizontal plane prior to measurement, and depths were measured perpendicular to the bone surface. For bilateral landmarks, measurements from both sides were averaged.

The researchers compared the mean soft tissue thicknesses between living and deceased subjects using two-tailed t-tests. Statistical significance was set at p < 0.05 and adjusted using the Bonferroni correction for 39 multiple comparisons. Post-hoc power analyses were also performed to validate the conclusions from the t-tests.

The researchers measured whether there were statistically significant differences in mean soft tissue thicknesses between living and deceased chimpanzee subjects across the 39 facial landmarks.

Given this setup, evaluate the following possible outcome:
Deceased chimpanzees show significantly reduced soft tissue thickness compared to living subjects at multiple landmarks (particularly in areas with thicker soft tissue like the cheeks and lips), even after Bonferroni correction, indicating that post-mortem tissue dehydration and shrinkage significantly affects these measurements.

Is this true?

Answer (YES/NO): NO